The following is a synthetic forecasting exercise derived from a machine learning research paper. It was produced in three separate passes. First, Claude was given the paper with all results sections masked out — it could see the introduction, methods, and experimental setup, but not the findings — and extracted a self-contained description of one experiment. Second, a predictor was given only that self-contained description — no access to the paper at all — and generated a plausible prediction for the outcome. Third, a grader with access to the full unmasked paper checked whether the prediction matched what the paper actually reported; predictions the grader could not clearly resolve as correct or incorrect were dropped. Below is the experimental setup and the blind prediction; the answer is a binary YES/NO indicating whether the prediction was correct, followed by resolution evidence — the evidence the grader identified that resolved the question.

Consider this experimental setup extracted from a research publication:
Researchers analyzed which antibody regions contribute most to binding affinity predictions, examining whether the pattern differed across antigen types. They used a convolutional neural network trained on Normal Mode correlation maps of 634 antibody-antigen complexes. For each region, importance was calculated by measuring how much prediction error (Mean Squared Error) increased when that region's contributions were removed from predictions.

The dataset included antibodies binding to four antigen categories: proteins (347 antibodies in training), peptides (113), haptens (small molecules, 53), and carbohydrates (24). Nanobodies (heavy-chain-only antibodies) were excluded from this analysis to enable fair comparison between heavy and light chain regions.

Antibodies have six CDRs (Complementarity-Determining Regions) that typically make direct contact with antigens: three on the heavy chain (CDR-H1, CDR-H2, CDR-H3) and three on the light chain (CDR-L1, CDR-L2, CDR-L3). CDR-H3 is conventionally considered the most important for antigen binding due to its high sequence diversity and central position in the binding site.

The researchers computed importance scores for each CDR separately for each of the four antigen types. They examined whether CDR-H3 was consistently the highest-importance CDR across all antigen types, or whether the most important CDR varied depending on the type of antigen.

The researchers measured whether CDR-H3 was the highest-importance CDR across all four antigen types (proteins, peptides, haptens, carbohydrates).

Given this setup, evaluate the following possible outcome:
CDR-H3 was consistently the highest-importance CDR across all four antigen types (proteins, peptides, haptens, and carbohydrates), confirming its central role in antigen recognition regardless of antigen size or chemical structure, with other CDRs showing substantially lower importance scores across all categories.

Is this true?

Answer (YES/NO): NO